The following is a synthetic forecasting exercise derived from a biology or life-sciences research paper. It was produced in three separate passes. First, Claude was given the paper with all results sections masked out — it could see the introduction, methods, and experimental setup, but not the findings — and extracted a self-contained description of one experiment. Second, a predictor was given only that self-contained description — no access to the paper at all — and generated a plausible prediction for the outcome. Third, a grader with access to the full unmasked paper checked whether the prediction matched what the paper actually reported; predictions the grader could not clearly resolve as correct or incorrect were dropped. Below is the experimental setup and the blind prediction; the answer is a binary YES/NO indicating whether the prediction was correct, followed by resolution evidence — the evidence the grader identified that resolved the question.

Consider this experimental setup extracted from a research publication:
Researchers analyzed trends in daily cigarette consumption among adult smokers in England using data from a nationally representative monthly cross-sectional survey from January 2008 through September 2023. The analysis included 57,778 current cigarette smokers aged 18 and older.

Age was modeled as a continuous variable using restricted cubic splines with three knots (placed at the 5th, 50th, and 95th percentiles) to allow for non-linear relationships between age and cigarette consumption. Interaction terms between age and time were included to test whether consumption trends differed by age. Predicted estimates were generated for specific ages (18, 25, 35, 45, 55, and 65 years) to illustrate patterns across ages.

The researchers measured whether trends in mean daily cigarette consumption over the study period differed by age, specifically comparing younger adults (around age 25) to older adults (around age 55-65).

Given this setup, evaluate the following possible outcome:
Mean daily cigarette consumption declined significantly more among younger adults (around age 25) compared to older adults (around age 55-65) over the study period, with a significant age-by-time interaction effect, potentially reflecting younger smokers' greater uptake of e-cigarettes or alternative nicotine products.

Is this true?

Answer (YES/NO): YES